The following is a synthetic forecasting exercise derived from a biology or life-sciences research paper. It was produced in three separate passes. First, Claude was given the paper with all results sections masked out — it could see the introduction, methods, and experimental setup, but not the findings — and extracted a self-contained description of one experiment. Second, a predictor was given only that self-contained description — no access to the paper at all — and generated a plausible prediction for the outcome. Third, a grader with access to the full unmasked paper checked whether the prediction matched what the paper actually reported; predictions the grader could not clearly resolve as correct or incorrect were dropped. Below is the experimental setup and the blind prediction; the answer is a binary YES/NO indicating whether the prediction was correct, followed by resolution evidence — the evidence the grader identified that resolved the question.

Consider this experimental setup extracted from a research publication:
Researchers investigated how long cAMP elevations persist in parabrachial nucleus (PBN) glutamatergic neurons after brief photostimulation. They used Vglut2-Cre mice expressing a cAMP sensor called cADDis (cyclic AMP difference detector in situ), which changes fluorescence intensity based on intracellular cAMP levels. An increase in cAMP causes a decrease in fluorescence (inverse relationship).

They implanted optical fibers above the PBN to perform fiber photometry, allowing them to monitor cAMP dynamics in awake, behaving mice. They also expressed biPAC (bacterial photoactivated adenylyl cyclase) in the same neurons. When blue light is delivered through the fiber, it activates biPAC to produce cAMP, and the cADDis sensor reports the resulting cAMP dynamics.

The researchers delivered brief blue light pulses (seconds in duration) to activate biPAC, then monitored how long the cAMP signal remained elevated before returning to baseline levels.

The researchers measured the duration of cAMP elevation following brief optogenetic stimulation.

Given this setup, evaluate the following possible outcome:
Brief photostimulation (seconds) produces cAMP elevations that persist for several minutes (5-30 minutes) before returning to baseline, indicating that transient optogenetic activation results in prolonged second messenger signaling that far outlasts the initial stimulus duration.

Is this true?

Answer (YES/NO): NO